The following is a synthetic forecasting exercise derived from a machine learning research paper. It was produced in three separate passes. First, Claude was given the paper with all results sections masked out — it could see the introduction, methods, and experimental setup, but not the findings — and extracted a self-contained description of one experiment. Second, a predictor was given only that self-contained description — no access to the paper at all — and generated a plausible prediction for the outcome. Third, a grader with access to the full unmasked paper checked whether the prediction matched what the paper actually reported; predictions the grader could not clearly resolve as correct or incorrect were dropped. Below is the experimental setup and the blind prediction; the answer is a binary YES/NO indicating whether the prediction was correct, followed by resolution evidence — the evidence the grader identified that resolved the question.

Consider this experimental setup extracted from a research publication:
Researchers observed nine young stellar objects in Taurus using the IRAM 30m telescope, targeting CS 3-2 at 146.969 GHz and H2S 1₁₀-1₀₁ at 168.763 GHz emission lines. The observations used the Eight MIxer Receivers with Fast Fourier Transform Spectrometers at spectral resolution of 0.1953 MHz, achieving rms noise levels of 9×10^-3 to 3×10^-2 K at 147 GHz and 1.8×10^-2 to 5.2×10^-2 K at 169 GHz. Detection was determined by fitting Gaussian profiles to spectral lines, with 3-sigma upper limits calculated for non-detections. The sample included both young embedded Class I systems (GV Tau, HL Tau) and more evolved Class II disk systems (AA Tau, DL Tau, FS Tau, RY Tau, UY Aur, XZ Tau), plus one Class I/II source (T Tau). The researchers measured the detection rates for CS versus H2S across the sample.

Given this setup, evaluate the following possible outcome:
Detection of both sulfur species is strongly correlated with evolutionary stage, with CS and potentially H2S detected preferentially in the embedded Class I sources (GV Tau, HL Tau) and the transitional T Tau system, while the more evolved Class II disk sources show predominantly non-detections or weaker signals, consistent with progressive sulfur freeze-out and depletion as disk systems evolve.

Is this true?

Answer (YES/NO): YES